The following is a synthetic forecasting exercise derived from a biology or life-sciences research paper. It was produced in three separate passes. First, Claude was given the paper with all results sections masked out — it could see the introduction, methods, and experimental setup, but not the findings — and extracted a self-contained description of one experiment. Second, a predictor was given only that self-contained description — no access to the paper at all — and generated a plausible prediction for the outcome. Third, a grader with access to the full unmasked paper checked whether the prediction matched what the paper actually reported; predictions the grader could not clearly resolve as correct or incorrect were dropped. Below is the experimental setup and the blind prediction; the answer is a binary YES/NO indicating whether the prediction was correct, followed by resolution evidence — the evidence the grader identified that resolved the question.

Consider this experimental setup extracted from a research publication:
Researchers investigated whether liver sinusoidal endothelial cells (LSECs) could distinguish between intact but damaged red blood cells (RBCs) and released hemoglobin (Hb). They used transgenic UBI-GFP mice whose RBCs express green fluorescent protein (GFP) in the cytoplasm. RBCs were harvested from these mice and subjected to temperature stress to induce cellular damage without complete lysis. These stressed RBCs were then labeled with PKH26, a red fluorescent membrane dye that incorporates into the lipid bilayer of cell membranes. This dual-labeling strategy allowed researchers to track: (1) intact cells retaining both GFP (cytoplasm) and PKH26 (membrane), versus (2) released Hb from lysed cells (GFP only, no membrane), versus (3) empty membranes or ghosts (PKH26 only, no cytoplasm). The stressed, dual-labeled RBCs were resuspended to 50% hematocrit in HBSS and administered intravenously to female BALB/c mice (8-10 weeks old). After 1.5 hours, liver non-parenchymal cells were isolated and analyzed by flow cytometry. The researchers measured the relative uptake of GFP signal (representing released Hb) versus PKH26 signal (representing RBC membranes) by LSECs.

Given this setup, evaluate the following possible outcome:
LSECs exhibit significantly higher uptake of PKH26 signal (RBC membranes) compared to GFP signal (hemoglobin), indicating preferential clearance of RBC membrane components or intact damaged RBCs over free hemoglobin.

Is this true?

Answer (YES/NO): NO